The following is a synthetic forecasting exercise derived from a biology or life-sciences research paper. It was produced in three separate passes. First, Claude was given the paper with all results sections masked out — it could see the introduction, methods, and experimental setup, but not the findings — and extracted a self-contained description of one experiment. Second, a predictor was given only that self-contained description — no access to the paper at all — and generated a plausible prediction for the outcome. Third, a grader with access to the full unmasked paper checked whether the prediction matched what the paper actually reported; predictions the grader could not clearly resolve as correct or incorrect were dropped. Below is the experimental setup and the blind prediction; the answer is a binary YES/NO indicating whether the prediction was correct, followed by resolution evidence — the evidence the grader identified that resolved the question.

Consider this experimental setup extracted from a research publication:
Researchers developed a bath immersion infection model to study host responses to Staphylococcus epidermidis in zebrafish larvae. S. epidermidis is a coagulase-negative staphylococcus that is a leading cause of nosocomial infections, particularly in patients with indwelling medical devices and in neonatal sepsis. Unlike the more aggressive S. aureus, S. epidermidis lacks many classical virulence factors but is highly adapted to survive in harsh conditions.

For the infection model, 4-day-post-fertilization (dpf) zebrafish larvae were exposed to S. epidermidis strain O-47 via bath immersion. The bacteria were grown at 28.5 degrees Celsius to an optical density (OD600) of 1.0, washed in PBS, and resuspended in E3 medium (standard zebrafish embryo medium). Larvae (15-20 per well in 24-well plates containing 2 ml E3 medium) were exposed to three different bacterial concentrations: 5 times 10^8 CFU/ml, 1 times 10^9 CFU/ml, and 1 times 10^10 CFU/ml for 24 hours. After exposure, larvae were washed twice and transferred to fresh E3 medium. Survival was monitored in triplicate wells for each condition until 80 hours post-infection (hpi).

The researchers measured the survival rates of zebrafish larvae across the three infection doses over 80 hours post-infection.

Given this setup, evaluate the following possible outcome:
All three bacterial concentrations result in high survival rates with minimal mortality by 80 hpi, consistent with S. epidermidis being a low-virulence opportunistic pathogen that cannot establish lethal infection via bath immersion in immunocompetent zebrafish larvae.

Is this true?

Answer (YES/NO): NO